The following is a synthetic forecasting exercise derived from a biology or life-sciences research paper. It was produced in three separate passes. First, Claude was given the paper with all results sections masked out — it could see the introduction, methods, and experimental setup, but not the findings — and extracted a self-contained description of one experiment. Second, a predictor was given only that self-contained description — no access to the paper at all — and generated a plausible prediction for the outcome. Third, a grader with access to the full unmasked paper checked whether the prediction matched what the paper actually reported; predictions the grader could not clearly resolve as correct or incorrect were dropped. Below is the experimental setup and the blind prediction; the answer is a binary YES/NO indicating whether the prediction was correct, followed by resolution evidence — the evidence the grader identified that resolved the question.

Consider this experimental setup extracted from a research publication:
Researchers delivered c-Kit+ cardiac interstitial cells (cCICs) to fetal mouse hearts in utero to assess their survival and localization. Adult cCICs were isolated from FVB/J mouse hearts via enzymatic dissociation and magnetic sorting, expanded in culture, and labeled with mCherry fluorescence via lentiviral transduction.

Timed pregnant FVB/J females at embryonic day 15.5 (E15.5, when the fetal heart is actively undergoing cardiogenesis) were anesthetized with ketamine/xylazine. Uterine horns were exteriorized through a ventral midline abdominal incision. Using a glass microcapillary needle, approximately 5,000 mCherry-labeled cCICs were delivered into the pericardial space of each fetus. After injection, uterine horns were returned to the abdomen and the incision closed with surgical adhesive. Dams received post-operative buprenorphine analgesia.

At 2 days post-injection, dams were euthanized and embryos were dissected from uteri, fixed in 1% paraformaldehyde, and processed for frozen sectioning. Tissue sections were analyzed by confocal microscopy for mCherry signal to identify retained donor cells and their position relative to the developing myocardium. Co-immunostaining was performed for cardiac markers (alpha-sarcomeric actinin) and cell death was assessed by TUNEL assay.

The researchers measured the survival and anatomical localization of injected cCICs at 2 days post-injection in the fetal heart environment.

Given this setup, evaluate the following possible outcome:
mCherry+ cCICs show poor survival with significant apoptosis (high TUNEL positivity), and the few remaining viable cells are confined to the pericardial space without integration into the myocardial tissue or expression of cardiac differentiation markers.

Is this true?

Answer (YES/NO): NO